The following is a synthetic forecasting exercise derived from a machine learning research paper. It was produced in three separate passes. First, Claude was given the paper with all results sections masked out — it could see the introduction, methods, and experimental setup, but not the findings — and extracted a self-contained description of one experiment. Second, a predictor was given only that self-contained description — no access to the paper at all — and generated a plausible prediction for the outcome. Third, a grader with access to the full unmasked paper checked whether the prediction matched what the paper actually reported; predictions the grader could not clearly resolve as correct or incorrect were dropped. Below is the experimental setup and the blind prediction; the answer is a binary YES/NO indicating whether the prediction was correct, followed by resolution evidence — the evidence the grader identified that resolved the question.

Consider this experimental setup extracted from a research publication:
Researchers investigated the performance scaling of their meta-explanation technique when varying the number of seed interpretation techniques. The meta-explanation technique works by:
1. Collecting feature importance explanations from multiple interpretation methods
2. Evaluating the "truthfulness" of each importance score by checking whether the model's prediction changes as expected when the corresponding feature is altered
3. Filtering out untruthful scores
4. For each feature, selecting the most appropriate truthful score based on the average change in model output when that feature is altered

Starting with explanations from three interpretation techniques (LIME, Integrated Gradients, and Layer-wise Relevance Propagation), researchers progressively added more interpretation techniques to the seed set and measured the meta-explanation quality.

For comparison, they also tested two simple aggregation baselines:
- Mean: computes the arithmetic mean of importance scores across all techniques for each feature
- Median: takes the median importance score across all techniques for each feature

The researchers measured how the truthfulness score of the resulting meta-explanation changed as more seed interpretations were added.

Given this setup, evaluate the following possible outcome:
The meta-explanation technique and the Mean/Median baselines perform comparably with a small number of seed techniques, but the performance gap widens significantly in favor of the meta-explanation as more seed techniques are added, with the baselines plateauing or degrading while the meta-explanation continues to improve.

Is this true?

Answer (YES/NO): NO